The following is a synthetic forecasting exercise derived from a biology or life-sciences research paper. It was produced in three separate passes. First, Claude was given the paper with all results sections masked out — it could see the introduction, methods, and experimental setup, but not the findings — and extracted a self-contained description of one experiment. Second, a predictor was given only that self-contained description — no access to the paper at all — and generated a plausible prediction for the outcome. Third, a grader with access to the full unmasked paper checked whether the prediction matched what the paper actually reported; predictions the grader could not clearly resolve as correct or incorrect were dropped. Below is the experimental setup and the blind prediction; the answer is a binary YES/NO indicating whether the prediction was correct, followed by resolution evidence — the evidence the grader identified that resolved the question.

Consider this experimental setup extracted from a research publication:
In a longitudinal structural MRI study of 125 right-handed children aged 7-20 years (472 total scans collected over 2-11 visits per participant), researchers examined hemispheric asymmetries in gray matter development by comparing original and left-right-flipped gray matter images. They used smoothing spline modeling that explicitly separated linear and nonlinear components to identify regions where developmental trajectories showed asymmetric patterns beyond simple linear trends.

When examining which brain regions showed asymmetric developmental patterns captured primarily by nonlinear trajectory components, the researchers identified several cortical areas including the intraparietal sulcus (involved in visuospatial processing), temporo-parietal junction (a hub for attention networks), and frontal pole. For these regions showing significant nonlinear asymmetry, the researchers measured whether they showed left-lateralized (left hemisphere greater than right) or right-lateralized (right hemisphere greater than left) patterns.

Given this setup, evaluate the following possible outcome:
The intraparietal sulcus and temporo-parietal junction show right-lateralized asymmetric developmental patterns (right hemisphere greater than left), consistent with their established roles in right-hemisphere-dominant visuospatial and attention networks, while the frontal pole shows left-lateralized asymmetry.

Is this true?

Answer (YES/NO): NO